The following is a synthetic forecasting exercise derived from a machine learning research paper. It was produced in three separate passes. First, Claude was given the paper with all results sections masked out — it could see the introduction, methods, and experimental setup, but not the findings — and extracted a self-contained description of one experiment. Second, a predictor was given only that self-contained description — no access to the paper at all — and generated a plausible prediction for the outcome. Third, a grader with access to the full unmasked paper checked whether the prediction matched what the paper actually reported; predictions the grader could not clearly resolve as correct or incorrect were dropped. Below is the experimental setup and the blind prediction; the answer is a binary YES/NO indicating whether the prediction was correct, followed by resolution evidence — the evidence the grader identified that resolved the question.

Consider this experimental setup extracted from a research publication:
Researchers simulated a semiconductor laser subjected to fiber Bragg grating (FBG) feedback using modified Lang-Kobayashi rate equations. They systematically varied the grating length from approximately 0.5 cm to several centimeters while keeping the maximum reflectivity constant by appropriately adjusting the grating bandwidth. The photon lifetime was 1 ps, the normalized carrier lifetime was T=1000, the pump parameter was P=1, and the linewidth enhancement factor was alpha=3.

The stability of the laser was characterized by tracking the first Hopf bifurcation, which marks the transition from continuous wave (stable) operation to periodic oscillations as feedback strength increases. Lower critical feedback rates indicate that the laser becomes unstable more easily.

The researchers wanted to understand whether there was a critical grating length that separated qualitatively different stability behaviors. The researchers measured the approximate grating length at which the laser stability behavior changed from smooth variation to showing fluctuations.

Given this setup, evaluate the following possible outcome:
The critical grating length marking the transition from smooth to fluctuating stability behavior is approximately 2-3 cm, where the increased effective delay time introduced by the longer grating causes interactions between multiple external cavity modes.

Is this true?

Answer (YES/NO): NO